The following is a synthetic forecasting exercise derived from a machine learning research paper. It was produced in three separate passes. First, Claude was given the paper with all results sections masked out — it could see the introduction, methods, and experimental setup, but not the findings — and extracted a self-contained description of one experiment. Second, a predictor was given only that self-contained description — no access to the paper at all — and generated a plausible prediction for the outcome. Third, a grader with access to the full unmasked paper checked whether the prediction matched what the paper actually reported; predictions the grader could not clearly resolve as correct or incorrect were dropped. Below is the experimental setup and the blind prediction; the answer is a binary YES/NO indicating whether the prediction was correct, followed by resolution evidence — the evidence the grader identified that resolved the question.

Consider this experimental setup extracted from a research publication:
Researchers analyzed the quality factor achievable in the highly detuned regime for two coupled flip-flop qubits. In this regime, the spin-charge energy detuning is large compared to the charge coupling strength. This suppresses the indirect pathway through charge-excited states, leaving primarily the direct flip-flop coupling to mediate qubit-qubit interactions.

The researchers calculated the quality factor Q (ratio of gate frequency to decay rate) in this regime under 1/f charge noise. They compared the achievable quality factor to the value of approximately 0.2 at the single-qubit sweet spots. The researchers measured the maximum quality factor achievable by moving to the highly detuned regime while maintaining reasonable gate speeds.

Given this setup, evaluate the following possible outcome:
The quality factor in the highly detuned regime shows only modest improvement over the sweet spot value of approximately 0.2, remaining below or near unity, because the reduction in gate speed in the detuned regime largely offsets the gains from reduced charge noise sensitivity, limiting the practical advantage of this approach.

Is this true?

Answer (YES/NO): NO